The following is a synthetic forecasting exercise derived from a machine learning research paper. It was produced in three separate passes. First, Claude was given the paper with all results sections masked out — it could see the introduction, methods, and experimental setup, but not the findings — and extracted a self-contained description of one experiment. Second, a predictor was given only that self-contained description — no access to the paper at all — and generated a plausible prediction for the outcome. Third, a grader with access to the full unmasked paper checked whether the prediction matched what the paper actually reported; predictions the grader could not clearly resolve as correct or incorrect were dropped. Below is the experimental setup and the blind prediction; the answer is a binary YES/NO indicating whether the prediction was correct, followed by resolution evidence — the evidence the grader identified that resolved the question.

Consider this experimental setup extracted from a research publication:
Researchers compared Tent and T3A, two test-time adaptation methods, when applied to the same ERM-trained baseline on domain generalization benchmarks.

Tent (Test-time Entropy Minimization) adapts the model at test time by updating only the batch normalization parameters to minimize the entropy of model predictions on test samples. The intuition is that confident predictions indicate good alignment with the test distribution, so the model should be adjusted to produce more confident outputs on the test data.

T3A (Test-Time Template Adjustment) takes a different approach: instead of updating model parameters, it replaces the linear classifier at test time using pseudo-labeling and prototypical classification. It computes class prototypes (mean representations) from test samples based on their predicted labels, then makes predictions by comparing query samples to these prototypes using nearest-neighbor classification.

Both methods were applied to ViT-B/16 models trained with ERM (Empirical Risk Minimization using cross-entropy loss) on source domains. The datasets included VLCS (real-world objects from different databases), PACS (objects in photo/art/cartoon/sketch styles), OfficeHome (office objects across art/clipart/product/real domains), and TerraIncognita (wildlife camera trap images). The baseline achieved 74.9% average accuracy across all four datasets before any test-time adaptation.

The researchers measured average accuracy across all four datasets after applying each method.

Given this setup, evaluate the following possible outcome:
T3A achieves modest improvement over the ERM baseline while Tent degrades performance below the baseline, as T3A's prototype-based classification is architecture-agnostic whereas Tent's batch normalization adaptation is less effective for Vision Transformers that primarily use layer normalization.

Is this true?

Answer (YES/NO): NO